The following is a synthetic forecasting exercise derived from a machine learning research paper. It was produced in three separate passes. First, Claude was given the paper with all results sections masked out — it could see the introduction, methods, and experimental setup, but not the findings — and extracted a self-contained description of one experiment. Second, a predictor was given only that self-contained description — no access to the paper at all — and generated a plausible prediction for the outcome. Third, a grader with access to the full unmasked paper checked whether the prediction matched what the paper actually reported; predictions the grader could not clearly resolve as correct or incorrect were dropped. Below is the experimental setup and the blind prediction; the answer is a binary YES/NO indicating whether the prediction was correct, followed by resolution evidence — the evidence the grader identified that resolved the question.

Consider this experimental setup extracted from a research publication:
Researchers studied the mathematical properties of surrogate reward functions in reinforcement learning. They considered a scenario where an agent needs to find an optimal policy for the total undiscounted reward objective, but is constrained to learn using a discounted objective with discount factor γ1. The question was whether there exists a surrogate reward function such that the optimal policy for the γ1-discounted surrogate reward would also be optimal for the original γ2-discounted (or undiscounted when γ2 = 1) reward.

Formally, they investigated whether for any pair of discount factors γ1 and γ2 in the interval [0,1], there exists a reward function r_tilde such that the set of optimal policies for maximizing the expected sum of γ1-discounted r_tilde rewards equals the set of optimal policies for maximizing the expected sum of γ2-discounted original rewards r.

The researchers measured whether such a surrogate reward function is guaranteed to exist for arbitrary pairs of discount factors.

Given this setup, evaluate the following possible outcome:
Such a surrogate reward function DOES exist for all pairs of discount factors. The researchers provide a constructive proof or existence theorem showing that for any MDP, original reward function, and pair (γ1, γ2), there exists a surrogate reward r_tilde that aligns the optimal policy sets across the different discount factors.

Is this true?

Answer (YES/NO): YES